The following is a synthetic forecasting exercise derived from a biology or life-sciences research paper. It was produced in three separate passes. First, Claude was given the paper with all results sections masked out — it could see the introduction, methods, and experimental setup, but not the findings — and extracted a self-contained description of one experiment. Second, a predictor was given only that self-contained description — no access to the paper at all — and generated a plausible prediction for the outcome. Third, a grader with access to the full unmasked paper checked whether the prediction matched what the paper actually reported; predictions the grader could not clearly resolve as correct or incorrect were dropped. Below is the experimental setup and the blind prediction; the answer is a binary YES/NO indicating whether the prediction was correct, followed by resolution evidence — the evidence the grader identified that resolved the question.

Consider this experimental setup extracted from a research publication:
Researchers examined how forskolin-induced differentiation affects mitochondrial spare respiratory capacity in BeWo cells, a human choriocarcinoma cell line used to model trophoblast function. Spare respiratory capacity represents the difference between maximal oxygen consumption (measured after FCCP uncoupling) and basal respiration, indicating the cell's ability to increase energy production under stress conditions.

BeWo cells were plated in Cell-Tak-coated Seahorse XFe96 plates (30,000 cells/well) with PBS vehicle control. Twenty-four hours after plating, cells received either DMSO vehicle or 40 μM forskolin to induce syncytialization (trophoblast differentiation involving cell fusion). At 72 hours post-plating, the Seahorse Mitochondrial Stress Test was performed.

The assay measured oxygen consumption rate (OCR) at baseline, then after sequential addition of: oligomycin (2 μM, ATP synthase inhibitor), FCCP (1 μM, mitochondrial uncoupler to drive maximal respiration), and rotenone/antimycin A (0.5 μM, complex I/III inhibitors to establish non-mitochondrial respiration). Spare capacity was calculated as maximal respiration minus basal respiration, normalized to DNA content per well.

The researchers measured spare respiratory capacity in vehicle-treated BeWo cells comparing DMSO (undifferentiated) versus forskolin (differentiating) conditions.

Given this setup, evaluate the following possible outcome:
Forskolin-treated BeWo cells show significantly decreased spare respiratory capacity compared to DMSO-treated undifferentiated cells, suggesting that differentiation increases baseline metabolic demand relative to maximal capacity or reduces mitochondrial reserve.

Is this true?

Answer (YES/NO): YES